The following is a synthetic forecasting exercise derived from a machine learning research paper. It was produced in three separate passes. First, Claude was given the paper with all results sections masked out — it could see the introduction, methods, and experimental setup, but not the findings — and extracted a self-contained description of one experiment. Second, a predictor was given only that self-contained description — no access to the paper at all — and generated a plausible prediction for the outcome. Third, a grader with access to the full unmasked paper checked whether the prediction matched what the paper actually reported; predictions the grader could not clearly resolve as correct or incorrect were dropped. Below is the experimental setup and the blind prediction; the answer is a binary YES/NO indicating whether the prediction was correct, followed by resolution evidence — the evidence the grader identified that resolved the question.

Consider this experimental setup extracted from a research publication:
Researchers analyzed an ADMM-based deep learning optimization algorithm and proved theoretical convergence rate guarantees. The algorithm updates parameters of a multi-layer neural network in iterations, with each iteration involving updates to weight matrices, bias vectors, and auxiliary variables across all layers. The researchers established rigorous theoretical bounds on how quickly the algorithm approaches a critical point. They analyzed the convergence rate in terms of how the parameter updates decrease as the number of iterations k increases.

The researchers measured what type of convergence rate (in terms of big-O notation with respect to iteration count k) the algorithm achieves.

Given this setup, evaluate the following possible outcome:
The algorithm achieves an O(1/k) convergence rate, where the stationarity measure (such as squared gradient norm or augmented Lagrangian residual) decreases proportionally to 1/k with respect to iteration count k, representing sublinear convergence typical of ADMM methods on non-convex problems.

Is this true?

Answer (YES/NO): NO